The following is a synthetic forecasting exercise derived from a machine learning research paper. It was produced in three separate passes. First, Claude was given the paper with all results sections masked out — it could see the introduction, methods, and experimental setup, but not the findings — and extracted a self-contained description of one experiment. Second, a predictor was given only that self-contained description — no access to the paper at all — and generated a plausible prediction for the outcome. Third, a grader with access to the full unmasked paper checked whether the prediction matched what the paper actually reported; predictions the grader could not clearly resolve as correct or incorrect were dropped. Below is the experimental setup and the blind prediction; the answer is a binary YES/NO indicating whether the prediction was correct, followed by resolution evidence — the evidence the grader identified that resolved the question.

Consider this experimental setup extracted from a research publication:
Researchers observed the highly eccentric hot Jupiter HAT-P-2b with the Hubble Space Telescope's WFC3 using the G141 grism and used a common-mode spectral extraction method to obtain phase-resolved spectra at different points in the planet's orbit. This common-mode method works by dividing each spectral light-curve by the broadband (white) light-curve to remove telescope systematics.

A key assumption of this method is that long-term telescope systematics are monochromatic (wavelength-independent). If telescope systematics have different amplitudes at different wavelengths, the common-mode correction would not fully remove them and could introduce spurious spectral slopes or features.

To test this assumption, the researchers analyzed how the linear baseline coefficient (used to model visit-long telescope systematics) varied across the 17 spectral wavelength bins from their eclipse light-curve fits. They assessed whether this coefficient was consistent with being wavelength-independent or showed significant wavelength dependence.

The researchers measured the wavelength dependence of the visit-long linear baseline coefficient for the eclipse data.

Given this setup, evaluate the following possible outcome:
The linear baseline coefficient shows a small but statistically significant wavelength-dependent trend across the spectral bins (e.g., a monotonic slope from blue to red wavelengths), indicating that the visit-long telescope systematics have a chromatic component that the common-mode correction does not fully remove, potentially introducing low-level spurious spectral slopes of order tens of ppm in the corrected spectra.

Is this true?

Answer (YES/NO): NO